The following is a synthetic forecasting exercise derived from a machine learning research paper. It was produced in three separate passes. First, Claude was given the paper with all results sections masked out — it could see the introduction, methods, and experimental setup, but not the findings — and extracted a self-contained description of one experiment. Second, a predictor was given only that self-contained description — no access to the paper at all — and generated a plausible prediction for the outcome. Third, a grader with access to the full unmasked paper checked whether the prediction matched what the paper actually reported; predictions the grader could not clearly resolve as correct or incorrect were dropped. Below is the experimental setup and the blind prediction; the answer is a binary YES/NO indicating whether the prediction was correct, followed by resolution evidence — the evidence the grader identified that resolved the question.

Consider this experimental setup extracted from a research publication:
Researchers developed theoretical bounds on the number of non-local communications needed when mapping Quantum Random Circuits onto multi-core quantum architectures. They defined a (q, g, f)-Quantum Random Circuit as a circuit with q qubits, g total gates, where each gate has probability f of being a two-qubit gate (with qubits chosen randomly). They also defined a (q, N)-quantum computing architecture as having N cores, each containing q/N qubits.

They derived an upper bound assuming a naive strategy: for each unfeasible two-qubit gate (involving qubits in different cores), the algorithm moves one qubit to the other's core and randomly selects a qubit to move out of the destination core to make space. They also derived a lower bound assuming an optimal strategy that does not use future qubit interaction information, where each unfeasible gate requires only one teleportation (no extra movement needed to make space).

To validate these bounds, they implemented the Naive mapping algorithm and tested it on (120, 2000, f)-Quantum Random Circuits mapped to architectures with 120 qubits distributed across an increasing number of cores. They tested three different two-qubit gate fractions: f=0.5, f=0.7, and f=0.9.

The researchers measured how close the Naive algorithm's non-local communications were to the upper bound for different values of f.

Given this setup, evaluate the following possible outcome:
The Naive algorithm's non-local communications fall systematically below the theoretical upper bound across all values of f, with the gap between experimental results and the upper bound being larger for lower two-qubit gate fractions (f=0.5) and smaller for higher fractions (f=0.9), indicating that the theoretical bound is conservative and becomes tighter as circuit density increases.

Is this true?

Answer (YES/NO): NO